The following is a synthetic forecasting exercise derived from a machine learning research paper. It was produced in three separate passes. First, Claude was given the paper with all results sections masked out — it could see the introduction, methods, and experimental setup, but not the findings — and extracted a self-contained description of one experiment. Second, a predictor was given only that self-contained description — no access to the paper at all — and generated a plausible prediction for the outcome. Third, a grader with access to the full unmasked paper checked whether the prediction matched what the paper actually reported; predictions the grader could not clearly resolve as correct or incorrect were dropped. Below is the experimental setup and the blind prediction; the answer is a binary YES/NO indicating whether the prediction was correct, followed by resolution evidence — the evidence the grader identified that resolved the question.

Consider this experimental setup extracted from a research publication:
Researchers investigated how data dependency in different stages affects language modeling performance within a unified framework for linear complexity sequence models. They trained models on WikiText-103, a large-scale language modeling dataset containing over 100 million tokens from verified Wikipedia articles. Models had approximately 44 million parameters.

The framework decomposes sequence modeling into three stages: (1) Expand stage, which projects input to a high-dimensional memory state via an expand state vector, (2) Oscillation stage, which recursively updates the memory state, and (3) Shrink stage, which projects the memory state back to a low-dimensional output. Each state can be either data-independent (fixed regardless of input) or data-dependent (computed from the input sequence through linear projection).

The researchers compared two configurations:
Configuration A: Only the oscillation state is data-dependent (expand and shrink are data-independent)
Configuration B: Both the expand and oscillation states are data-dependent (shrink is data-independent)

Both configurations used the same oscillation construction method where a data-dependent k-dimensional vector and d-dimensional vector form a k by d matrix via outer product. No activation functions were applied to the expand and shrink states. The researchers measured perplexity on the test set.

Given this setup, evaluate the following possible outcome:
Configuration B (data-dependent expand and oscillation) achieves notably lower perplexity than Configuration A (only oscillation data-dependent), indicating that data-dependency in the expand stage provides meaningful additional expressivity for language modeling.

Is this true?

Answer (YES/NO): YES